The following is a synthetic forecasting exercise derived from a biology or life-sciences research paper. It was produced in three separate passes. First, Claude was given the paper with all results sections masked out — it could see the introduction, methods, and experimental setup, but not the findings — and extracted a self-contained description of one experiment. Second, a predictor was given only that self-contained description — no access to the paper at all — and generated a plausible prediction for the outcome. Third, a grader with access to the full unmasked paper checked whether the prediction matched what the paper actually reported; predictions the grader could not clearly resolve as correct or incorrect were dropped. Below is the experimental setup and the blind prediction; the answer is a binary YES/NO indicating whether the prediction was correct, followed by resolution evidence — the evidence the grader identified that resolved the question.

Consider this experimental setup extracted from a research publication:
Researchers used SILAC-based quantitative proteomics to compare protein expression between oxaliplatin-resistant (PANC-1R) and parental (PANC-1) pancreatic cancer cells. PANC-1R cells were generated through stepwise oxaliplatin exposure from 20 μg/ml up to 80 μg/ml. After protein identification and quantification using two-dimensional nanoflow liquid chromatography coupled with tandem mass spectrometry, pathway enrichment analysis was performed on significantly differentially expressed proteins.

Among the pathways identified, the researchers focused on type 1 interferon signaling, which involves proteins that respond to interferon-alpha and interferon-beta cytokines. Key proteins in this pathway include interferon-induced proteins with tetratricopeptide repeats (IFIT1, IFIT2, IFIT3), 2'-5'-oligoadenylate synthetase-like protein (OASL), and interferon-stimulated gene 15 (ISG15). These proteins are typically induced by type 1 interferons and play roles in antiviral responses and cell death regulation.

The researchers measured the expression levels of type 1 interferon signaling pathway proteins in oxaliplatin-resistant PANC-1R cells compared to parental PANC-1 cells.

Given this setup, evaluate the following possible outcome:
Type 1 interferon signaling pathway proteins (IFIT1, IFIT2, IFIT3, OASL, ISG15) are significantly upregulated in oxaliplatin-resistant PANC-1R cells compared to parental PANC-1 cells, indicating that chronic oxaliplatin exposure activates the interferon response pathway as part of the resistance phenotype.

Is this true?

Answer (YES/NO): NO